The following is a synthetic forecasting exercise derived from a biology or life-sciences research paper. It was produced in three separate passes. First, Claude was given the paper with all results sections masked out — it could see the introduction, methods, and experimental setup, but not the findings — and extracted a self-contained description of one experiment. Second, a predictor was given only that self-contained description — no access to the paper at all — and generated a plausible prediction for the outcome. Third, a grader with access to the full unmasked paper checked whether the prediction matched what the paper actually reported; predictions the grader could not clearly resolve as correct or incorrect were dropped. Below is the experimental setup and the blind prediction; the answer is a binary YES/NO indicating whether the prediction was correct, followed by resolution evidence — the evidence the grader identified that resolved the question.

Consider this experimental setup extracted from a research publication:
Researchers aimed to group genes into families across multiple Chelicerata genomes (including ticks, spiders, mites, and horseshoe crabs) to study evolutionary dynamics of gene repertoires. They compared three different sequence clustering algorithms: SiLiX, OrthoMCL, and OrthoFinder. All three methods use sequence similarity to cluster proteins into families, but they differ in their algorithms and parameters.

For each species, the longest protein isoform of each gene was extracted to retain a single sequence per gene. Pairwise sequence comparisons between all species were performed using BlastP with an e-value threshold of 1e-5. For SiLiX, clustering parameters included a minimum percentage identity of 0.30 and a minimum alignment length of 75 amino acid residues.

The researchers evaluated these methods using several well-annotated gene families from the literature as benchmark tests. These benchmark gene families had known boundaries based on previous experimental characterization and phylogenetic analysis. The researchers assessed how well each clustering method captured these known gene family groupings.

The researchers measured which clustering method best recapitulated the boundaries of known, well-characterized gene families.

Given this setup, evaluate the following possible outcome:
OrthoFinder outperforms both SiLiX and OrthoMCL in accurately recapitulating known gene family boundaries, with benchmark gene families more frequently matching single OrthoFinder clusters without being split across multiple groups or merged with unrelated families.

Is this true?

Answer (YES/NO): NO